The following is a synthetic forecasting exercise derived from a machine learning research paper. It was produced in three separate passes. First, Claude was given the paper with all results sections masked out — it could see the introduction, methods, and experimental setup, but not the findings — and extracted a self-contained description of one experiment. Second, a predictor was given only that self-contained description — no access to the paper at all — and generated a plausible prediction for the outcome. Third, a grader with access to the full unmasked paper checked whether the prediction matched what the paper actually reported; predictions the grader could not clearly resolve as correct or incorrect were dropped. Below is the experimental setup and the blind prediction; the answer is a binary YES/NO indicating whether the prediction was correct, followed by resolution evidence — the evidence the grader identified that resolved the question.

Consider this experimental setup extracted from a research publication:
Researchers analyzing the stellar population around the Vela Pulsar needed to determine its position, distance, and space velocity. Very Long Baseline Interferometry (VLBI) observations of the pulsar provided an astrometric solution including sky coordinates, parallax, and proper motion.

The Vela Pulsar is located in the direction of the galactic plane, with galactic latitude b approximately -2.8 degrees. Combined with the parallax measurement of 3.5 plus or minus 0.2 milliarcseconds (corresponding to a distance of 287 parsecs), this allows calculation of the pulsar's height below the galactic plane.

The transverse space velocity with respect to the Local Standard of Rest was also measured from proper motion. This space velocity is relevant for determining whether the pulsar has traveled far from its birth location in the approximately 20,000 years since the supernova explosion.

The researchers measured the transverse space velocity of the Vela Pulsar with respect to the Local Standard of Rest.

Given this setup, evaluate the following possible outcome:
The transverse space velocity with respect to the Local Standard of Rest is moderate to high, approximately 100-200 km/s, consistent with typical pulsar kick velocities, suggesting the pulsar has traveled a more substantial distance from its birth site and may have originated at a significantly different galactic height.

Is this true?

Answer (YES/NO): NO